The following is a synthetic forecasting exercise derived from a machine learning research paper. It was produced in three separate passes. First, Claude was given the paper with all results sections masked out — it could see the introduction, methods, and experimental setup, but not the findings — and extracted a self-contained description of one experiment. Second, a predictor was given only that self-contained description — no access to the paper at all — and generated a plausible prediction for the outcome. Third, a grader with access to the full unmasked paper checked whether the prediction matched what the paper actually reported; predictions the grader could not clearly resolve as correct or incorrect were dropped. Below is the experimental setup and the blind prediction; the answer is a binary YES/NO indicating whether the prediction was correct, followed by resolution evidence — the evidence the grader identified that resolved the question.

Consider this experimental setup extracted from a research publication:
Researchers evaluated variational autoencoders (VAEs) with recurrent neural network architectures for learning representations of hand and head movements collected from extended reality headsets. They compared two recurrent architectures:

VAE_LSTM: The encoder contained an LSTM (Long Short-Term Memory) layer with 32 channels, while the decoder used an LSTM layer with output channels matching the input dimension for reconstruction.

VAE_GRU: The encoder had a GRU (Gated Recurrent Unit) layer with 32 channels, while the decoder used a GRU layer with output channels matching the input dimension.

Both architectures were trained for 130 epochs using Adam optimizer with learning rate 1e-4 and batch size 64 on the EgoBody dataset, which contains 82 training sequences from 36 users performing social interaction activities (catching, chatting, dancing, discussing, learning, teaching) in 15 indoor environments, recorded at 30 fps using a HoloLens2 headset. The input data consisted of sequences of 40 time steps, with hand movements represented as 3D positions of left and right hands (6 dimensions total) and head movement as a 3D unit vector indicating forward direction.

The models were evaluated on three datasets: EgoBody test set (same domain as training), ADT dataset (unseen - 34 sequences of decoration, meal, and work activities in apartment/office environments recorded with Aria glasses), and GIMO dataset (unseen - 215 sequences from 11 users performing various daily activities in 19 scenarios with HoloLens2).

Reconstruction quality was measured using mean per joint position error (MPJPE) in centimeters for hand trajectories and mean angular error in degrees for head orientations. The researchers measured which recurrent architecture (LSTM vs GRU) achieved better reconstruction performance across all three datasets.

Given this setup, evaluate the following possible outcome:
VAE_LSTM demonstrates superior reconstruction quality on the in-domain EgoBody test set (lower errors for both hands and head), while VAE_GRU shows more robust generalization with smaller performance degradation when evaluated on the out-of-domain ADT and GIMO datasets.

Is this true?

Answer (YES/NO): NO